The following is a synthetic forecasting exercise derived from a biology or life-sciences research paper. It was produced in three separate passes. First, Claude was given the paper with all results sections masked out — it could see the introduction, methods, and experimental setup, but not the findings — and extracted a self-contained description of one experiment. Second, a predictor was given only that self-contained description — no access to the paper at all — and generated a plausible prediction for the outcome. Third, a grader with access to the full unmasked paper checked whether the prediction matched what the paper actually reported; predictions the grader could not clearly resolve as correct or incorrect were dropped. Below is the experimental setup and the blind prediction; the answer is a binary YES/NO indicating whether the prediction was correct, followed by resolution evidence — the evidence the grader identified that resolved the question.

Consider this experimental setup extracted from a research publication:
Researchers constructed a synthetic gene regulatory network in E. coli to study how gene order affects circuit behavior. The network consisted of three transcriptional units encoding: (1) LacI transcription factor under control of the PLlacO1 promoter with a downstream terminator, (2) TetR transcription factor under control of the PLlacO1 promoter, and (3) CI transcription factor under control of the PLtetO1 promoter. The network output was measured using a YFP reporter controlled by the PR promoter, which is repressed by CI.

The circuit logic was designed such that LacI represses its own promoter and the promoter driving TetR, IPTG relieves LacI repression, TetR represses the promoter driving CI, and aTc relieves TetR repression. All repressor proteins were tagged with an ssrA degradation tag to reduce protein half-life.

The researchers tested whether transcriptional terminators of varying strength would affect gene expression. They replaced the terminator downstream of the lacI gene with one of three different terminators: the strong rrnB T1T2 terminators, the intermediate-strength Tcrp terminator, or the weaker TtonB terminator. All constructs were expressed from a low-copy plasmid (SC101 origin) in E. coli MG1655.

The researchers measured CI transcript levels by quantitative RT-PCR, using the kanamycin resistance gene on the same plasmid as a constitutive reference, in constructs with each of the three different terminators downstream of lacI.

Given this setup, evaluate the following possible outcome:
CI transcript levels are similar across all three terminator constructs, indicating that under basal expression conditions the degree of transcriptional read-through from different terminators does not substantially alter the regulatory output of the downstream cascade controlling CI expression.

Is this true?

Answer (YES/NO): NO